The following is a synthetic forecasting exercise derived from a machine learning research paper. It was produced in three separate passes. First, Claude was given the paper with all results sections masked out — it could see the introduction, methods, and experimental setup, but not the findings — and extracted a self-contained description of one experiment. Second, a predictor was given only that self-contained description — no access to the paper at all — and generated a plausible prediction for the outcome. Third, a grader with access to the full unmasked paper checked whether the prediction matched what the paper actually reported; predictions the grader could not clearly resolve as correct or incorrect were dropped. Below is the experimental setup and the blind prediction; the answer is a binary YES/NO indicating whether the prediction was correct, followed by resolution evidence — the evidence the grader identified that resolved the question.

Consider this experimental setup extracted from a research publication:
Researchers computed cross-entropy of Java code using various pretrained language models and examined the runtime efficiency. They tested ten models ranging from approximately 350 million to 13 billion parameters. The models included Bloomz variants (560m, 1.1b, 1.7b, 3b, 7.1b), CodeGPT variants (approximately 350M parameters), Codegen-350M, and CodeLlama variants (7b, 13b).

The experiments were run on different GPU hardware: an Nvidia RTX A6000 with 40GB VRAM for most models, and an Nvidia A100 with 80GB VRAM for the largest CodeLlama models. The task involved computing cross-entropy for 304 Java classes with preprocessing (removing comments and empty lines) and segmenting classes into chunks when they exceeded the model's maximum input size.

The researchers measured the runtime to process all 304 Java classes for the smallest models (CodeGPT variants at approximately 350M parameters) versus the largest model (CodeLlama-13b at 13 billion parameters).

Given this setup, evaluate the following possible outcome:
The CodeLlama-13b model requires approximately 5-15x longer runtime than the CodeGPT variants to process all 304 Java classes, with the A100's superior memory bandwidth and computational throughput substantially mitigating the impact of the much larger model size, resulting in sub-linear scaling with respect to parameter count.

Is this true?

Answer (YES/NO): NO